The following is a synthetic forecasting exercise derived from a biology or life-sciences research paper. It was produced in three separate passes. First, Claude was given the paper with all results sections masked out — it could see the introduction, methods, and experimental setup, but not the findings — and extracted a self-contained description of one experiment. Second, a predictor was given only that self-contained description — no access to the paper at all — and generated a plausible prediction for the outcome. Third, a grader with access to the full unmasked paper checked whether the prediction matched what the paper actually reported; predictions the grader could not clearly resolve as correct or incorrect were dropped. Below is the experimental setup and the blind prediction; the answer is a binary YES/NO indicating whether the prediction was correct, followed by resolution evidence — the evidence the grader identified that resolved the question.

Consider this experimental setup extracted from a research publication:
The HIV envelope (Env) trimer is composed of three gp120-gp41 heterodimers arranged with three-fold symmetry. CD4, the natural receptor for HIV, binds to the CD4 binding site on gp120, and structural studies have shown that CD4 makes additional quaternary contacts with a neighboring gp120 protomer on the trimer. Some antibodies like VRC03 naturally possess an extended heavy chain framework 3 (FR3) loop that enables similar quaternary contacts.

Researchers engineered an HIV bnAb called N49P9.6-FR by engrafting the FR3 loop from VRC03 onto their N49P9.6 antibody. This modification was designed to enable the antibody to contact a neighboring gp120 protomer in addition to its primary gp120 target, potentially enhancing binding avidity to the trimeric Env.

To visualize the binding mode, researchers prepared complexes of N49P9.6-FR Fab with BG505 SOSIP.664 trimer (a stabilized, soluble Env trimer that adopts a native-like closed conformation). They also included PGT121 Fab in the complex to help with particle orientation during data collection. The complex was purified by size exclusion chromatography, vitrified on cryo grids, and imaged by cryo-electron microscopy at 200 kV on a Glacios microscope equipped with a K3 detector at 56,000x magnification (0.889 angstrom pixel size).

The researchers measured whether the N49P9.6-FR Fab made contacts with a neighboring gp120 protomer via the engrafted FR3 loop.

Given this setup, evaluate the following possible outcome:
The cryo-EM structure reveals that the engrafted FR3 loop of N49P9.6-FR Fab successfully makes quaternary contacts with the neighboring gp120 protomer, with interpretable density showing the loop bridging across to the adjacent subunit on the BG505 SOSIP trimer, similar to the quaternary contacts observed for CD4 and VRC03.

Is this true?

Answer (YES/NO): YES